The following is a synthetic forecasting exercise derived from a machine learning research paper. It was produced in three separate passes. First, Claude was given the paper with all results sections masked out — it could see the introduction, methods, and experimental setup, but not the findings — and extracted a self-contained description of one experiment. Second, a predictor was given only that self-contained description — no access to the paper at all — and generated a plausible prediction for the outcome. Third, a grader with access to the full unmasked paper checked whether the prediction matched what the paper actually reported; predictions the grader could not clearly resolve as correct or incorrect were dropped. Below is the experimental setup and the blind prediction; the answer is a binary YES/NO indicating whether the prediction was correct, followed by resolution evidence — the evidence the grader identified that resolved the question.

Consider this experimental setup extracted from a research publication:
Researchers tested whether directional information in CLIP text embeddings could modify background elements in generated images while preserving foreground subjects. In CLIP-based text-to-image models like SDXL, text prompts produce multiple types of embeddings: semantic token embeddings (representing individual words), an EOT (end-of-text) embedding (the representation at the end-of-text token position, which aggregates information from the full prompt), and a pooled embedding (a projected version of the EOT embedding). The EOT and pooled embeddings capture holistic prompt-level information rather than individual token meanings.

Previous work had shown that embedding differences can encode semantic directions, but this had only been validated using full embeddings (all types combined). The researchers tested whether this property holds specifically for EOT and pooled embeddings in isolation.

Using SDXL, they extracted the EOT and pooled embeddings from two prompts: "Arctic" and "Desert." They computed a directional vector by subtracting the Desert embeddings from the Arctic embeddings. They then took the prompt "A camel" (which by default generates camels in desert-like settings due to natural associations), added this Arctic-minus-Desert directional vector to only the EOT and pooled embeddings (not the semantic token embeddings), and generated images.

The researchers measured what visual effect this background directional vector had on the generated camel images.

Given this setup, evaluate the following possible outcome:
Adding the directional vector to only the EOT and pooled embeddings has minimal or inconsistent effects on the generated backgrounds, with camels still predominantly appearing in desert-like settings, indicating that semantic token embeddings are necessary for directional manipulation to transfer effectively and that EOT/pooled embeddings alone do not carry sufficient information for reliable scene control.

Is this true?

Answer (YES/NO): NO